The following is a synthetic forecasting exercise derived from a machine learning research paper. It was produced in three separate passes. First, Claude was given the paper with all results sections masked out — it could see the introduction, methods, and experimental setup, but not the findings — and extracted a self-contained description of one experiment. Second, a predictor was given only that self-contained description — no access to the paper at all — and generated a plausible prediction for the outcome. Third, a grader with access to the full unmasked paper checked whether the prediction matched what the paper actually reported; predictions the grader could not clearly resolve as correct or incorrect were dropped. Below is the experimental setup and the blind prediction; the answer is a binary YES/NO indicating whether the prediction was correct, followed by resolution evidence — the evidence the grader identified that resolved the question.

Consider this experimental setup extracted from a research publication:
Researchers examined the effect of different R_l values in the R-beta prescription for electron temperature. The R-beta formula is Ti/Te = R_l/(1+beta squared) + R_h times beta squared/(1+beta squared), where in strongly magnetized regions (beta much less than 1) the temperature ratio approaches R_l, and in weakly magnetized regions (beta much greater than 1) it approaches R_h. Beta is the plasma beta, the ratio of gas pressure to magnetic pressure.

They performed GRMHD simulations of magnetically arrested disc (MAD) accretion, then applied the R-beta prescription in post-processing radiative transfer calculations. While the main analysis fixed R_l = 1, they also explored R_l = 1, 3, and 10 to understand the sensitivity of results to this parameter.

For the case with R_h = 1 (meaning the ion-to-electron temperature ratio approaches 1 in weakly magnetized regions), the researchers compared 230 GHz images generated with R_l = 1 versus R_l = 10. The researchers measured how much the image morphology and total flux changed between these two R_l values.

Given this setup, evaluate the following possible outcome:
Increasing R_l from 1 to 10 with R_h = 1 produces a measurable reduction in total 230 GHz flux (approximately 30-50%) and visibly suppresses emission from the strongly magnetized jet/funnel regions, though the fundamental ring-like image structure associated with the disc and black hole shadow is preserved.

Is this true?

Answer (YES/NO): NO